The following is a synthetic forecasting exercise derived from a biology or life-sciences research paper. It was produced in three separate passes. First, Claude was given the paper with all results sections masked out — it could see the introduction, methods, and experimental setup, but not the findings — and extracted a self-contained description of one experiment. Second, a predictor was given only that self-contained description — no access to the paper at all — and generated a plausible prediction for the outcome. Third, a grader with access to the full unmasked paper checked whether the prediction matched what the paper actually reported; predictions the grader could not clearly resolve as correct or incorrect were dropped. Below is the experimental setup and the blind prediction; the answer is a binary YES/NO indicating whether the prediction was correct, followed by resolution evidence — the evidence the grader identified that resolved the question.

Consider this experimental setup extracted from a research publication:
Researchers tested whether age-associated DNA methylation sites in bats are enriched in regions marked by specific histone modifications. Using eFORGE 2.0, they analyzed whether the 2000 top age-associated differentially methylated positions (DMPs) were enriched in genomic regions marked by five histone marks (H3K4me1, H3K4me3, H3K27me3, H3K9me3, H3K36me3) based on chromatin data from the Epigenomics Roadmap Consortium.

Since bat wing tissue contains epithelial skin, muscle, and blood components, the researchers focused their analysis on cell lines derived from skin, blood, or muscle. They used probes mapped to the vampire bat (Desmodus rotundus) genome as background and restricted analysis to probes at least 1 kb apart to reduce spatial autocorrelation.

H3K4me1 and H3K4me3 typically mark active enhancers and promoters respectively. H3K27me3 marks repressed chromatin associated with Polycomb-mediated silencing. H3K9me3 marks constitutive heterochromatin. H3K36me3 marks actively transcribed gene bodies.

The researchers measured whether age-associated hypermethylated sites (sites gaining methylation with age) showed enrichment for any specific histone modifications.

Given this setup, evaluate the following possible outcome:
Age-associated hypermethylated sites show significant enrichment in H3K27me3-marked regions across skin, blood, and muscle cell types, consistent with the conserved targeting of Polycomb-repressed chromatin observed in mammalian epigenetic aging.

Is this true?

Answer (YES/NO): YES